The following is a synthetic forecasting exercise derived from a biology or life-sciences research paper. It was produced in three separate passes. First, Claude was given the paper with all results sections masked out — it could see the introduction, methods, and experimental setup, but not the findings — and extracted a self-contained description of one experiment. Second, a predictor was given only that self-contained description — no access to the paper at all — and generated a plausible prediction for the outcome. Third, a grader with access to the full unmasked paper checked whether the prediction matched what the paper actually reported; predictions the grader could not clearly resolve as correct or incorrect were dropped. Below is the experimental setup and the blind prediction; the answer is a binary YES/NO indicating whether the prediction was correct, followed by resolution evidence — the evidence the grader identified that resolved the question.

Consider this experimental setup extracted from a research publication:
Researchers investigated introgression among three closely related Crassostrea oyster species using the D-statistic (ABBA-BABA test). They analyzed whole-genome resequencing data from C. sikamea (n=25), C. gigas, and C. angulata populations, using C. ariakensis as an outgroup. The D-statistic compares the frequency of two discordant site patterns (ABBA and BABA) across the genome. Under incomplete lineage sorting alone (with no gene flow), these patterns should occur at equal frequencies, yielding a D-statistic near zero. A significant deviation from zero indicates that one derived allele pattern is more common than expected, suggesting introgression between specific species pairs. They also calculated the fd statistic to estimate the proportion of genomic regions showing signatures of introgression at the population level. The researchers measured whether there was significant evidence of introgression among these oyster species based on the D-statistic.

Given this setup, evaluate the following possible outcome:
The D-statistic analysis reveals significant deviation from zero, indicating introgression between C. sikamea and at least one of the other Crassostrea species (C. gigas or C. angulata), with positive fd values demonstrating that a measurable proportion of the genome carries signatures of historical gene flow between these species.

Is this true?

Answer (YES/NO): NO